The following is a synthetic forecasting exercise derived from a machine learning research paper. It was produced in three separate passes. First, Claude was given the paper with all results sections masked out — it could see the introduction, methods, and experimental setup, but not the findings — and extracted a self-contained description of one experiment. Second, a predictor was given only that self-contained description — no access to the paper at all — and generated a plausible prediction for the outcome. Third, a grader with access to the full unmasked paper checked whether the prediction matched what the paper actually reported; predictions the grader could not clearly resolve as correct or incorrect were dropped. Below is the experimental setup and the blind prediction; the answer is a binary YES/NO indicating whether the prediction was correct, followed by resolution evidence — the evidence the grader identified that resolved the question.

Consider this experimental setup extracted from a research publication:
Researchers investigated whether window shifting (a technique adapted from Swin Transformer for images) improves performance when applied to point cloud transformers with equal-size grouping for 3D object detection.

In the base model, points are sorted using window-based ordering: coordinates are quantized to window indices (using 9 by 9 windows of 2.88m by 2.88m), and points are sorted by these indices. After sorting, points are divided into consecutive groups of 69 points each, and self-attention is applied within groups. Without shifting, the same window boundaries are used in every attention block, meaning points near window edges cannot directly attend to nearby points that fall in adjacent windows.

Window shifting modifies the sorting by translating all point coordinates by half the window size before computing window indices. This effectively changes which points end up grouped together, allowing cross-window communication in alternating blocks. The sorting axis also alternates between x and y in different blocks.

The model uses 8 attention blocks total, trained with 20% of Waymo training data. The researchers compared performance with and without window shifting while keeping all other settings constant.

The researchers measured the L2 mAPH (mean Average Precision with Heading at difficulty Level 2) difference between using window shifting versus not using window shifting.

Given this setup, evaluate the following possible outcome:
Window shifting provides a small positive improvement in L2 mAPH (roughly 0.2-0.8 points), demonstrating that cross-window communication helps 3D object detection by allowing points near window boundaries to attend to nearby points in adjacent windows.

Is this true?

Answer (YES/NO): YES